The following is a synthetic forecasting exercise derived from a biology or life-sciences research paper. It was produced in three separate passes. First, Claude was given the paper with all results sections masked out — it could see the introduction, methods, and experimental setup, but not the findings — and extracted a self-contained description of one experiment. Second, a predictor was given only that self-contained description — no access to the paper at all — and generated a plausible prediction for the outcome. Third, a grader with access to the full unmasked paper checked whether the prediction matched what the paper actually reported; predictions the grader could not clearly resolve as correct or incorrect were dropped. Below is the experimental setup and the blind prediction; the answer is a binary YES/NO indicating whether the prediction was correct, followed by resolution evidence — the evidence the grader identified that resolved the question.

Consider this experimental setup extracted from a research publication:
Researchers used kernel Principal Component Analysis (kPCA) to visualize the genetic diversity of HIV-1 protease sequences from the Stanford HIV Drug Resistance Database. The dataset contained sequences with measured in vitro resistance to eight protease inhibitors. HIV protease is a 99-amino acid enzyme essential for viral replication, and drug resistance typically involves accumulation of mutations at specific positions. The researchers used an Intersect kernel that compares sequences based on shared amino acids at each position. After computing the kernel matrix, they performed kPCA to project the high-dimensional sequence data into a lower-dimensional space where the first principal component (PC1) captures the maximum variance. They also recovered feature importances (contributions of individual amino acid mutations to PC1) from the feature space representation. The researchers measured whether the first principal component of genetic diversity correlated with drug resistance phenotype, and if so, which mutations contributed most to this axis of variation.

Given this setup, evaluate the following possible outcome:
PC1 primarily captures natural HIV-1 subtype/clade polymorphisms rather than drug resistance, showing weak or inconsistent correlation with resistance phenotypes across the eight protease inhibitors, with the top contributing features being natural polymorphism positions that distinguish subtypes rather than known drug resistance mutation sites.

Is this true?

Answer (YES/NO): NO